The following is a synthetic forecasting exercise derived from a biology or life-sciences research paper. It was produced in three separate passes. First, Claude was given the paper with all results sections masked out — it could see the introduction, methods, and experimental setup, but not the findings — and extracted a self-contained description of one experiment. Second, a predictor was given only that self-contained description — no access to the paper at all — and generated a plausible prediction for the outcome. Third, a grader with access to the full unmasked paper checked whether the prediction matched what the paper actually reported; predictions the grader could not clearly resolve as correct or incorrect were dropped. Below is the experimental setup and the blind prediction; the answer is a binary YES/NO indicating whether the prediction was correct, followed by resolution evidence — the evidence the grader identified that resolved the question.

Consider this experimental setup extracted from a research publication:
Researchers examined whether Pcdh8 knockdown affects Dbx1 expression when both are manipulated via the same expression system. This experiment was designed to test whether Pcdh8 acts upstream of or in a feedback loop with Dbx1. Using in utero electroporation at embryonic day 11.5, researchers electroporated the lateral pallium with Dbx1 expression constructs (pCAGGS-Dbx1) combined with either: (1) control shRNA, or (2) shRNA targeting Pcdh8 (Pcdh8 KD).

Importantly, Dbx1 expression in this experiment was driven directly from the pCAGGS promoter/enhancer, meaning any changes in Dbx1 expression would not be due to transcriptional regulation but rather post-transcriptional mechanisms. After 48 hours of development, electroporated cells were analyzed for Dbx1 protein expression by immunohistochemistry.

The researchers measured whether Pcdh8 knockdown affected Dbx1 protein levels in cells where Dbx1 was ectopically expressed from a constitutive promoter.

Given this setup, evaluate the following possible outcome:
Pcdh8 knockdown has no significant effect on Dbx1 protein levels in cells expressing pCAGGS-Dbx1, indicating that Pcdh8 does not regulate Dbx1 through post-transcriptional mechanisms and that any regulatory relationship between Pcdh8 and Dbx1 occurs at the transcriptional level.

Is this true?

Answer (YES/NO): NO